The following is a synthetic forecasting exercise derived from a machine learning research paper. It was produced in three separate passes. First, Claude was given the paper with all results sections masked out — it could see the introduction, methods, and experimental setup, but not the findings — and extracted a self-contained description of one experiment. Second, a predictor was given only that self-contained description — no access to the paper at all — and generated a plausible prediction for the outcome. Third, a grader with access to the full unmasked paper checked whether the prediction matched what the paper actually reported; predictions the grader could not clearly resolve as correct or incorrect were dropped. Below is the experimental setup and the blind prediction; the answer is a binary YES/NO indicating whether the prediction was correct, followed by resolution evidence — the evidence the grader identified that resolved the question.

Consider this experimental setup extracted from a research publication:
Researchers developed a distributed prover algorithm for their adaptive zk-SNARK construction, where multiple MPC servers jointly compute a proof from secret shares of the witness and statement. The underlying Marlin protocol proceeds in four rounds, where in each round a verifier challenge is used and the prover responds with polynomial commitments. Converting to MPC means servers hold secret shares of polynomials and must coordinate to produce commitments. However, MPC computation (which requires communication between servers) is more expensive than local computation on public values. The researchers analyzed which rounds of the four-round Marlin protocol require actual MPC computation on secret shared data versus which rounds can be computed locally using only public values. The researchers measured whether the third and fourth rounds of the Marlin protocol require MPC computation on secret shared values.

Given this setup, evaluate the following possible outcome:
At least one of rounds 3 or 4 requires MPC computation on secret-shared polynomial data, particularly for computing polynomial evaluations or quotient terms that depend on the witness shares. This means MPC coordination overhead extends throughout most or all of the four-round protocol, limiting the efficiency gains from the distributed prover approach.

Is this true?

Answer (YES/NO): NO